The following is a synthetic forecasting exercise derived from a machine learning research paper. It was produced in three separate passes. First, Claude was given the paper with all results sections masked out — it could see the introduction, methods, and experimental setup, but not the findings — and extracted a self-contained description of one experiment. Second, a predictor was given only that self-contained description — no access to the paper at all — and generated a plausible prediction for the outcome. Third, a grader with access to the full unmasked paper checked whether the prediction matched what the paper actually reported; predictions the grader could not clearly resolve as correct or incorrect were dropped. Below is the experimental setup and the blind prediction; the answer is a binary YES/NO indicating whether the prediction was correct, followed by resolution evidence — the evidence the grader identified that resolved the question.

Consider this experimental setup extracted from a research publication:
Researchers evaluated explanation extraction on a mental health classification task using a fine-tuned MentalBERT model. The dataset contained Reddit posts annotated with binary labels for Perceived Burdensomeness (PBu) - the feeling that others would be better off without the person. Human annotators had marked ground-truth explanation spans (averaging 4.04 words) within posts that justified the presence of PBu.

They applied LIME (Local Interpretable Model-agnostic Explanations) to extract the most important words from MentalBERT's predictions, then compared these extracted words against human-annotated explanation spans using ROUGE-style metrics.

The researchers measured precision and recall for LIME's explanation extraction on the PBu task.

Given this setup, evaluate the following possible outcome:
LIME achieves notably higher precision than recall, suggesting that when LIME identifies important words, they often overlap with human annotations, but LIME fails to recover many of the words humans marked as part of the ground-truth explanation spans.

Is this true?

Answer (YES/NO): NO